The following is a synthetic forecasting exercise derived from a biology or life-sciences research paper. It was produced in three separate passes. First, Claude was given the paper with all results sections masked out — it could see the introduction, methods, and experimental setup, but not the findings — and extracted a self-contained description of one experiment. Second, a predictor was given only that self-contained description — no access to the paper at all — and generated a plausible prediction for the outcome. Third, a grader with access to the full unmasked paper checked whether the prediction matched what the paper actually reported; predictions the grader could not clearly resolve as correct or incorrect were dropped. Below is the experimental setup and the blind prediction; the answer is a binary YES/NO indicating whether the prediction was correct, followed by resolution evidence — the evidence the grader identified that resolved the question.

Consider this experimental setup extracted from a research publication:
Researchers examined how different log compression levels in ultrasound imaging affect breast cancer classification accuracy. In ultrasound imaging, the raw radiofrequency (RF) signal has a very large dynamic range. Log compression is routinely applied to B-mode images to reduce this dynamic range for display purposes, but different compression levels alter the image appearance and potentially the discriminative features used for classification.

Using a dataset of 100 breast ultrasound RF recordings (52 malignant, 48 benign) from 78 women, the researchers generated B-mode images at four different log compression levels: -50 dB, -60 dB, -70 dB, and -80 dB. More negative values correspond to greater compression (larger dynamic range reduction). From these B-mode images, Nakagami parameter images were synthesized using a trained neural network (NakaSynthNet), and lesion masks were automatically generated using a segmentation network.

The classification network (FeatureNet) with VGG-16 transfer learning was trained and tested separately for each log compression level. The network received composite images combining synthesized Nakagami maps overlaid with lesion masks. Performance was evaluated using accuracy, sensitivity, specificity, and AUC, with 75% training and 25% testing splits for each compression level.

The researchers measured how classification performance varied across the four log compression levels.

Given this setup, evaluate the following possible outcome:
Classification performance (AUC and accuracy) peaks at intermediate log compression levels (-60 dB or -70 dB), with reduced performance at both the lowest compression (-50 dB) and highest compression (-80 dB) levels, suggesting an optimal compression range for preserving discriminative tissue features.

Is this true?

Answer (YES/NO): NO